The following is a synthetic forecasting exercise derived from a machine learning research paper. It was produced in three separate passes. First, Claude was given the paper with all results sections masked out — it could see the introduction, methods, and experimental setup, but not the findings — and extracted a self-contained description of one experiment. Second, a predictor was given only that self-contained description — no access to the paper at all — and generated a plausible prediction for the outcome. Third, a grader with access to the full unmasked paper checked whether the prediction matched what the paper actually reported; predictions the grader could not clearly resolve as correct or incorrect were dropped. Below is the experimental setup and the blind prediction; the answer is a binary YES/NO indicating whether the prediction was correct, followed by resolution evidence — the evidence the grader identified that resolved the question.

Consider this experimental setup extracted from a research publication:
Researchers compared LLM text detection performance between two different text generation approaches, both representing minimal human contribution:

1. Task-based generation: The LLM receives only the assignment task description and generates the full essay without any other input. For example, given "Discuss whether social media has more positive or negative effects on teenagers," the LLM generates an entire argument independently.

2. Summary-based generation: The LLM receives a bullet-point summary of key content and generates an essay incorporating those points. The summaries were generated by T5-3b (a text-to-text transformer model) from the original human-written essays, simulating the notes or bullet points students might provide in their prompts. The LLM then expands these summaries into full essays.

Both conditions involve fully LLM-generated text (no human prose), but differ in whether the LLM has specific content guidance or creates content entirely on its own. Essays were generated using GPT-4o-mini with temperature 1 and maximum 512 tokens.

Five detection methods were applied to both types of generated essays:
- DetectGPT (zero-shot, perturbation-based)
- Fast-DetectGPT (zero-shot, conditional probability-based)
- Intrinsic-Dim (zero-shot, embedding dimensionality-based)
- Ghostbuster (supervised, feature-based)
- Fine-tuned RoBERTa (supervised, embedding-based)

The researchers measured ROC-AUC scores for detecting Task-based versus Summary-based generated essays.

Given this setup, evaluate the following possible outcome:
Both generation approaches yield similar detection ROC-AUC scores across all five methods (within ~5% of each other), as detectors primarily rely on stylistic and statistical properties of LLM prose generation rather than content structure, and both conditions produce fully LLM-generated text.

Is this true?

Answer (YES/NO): YES